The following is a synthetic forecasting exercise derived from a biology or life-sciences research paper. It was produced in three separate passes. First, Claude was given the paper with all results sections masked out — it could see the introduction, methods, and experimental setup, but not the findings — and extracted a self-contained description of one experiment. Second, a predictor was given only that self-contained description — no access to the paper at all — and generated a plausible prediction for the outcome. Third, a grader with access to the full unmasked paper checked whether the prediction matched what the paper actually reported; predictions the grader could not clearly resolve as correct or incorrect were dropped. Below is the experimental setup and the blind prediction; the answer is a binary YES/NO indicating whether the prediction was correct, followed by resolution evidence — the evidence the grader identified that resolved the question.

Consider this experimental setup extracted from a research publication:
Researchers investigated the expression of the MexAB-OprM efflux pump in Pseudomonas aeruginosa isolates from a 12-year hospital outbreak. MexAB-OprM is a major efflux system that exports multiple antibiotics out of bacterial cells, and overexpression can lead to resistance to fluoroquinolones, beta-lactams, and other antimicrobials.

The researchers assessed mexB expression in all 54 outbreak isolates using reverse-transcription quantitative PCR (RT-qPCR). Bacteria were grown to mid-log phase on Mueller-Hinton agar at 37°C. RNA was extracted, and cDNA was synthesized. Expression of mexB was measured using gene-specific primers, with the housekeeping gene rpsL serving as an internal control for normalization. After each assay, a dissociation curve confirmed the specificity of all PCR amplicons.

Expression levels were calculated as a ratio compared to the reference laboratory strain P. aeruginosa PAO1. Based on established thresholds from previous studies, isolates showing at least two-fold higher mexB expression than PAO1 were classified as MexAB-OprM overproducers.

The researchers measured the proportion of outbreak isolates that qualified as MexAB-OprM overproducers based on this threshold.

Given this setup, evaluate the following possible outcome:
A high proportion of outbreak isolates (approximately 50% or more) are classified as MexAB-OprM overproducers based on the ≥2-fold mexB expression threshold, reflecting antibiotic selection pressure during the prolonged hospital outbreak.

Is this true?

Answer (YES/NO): YES